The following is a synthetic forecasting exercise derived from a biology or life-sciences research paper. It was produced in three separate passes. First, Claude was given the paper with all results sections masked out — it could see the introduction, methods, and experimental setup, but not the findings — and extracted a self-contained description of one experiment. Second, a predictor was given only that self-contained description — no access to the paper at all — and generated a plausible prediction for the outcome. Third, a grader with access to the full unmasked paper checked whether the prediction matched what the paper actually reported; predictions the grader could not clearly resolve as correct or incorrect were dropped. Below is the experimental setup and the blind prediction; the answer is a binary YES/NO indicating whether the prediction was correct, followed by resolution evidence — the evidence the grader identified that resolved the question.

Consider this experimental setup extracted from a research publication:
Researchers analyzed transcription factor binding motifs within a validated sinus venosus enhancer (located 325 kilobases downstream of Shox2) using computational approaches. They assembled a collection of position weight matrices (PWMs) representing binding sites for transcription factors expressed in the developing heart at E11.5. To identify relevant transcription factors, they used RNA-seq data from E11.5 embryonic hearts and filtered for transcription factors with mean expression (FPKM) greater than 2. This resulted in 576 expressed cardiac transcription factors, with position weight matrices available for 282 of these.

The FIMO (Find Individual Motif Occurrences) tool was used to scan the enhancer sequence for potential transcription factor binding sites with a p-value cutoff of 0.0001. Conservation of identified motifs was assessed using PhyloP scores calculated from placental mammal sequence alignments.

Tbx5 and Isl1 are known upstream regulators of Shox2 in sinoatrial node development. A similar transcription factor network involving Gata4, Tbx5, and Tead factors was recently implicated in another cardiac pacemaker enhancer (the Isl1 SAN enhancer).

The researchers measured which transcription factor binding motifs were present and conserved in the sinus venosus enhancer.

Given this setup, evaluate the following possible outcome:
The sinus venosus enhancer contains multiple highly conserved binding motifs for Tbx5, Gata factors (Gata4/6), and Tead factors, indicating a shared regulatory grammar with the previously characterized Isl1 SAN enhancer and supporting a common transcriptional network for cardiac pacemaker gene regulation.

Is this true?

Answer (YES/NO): NO